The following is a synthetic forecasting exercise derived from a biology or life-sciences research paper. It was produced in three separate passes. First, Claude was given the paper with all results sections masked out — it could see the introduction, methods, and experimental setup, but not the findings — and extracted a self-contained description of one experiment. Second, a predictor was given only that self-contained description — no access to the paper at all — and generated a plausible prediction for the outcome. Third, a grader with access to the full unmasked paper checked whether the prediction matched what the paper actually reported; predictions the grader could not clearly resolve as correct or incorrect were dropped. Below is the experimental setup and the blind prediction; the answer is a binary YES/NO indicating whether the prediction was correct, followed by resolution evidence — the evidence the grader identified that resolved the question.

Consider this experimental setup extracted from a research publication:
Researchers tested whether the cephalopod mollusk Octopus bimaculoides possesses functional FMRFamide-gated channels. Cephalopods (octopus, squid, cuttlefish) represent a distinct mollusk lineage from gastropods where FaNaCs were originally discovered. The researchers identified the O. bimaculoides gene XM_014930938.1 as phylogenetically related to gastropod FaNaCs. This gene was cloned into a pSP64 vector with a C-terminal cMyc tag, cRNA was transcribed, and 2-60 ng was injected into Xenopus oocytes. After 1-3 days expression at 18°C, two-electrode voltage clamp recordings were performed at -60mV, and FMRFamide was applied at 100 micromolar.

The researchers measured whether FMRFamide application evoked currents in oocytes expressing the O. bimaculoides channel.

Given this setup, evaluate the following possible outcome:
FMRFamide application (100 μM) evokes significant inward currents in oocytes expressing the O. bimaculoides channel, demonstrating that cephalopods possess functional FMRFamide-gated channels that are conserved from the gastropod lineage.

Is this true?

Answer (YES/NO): YES